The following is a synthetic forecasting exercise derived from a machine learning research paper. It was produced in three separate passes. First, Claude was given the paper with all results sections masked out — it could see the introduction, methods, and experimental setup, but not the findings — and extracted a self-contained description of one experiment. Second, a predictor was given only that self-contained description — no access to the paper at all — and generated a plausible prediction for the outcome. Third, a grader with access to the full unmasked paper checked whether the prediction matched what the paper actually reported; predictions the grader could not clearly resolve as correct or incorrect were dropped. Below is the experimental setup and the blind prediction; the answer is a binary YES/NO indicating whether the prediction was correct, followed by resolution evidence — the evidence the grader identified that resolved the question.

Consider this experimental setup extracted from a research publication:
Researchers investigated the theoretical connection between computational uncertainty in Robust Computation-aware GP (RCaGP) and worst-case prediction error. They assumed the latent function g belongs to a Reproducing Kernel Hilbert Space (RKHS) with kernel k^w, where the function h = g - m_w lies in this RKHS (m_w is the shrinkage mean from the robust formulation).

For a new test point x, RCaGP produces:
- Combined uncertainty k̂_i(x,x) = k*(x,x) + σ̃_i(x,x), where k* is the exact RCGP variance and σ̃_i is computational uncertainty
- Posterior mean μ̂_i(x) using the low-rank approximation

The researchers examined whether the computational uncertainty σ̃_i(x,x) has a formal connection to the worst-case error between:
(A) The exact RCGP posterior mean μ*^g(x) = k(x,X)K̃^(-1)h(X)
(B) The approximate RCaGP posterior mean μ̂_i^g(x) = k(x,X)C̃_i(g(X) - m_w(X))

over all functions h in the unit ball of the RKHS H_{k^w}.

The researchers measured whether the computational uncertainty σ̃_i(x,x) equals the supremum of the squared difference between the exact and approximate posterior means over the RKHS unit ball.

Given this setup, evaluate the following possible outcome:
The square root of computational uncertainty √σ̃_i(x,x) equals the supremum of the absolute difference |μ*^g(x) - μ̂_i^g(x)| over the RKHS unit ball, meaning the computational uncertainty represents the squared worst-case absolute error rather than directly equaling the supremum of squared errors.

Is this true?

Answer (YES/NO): NO